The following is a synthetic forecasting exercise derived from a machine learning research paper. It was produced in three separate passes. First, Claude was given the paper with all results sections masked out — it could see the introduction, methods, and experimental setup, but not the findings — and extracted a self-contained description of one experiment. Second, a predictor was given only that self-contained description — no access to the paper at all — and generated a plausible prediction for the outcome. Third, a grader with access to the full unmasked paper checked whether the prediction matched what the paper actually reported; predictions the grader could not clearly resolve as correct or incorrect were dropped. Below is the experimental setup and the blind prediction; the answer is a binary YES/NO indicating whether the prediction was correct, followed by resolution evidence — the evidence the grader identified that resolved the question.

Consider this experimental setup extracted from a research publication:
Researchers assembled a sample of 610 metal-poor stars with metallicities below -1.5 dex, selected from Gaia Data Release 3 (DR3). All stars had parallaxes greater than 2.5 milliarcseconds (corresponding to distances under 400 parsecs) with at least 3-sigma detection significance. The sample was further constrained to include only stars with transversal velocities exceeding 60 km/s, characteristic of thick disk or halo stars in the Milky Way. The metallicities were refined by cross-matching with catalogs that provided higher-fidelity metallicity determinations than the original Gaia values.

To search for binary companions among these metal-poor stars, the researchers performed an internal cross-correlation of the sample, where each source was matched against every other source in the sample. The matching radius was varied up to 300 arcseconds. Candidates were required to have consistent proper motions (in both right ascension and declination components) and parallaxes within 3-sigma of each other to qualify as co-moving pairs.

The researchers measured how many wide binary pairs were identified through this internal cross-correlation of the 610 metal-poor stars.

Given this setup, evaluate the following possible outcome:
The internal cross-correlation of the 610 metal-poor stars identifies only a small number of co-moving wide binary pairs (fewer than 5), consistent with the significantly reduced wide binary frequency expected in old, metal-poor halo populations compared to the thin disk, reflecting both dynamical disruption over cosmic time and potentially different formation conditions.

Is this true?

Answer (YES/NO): YES